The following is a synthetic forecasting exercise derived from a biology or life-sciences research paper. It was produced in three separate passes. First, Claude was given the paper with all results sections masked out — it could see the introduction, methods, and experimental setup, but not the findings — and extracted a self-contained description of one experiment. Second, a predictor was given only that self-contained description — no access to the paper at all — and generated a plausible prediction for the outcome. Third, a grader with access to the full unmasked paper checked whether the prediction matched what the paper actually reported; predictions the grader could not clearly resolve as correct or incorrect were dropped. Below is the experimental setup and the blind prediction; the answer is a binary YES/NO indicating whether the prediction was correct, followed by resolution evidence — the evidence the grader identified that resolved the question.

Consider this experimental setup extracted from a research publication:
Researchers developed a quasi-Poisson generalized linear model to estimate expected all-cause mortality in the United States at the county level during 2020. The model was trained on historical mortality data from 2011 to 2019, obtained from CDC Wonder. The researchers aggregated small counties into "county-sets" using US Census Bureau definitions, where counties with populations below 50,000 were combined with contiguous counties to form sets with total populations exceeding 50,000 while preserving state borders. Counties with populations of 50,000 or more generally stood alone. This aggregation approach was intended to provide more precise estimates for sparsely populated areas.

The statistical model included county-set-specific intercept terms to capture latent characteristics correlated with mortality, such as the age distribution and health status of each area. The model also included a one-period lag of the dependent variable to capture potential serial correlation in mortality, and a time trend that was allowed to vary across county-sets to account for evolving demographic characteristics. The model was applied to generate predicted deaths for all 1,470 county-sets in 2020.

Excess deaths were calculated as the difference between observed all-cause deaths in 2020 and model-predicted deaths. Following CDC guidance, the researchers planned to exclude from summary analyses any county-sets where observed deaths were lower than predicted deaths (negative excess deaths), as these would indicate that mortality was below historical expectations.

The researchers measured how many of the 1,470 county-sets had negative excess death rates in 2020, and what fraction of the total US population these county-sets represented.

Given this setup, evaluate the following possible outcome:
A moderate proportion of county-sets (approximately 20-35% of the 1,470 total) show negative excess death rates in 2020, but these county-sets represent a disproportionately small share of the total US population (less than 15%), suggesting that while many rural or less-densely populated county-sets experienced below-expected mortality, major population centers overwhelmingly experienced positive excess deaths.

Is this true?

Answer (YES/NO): NO